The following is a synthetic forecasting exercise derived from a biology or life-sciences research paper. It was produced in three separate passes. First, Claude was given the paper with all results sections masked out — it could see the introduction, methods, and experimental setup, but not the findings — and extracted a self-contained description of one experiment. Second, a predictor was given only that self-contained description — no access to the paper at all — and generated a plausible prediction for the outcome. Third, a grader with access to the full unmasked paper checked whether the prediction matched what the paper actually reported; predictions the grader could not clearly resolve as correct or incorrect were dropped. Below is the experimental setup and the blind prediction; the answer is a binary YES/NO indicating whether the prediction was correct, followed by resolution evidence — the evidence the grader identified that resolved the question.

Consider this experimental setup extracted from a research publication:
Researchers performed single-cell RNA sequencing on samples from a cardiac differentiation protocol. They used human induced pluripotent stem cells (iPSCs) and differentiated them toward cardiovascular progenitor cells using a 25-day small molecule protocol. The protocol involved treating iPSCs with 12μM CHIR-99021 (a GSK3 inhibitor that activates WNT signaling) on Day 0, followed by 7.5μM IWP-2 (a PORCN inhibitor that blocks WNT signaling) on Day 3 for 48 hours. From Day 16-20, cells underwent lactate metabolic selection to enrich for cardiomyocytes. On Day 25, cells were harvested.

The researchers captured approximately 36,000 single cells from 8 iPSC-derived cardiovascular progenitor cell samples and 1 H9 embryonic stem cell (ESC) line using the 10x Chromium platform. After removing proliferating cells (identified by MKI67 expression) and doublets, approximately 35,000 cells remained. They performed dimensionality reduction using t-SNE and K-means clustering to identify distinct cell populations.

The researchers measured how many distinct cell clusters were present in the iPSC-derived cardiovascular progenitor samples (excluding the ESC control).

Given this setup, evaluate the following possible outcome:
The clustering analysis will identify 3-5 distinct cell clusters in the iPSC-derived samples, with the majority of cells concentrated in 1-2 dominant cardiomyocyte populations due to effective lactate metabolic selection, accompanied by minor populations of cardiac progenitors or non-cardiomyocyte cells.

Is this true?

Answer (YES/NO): NO